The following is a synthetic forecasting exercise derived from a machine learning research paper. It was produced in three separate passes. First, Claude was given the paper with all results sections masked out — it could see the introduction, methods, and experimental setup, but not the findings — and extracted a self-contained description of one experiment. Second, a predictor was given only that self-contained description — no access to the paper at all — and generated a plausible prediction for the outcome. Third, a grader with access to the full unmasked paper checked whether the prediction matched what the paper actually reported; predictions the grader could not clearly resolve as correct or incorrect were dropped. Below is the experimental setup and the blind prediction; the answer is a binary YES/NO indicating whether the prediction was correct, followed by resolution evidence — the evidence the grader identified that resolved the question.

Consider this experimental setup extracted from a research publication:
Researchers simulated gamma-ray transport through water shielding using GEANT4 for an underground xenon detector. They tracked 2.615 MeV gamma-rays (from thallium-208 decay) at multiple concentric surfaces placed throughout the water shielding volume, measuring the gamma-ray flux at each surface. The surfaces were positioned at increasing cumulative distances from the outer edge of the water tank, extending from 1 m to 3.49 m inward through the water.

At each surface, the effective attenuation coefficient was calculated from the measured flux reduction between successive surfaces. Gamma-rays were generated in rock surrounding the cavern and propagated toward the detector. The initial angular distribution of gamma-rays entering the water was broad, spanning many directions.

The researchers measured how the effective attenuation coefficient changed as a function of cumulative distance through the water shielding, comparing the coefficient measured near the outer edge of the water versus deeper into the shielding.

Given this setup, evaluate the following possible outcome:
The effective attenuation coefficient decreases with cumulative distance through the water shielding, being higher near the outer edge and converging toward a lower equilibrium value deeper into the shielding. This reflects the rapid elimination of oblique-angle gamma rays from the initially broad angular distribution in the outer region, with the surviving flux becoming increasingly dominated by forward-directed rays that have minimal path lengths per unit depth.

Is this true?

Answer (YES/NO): YES